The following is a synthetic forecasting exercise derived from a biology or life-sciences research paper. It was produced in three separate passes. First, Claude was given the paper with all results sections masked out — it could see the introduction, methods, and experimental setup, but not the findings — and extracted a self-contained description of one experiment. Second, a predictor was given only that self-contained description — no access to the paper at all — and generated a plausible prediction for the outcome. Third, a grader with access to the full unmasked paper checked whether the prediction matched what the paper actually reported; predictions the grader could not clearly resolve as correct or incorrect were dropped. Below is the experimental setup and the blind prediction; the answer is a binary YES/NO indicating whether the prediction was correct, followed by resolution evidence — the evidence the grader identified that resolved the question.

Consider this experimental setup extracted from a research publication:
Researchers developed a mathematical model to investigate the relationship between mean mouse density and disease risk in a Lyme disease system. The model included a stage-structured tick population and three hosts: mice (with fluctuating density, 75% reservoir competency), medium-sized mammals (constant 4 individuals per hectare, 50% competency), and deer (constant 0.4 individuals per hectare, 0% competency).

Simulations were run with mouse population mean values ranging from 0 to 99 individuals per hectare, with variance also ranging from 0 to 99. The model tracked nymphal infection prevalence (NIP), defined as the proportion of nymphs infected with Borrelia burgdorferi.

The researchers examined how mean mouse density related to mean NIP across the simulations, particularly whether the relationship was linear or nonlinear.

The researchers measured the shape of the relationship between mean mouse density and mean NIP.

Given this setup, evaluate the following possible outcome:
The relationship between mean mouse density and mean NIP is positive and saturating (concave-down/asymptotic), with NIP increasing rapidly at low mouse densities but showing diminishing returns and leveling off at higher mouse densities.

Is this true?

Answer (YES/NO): YES